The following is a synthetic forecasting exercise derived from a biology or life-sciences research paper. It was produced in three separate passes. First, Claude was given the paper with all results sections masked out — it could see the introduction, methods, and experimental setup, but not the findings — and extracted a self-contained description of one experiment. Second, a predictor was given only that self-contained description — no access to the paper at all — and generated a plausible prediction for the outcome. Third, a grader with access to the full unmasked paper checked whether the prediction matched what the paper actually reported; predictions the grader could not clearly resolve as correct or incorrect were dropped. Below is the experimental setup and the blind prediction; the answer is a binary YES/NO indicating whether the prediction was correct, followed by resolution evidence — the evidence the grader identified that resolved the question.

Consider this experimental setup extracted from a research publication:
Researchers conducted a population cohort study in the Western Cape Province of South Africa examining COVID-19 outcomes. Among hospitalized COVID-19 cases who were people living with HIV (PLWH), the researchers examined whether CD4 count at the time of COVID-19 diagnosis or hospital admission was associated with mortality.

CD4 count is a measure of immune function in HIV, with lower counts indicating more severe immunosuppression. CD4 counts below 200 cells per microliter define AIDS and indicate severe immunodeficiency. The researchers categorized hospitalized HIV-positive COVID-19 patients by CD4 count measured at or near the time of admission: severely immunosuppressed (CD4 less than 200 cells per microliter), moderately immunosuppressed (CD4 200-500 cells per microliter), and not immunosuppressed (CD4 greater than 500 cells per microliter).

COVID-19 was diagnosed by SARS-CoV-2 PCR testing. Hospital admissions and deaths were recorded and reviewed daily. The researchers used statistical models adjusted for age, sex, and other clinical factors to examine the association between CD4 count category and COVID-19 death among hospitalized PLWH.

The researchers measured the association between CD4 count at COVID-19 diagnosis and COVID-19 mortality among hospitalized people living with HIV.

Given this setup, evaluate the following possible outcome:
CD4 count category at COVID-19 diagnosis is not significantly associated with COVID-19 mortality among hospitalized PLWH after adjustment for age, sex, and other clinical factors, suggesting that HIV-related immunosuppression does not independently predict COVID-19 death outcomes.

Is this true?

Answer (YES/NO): NO